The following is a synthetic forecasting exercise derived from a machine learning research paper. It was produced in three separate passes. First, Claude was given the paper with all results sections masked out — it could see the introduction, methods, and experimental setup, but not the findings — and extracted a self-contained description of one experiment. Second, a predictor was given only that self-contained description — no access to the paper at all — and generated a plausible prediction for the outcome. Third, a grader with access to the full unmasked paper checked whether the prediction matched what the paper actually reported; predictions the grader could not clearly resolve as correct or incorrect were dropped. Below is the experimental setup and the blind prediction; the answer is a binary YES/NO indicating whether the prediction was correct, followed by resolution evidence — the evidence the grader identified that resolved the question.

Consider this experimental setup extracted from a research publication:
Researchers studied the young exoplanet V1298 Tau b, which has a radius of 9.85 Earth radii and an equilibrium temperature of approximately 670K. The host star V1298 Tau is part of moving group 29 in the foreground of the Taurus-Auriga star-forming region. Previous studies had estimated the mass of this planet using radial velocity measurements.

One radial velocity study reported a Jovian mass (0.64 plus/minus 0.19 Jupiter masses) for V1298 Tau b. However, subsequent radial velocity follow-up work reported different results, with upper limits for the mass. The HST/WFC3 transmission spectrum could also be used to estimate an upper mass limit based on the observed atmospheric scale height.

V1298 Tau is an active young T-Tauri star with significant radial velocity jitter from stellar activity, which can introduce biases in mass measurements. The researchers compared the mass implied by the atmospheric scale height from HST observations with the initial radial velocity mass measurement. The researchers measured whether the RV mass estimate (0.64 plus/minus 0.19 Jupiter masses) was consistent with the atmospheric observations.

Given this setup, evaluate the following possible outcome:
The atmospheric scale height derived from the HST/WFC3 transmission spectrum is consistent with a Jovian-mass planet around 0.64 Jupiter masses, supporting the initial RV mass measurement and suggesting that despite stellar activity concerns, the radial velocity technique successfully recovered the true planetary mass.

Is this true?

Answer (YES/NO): NO